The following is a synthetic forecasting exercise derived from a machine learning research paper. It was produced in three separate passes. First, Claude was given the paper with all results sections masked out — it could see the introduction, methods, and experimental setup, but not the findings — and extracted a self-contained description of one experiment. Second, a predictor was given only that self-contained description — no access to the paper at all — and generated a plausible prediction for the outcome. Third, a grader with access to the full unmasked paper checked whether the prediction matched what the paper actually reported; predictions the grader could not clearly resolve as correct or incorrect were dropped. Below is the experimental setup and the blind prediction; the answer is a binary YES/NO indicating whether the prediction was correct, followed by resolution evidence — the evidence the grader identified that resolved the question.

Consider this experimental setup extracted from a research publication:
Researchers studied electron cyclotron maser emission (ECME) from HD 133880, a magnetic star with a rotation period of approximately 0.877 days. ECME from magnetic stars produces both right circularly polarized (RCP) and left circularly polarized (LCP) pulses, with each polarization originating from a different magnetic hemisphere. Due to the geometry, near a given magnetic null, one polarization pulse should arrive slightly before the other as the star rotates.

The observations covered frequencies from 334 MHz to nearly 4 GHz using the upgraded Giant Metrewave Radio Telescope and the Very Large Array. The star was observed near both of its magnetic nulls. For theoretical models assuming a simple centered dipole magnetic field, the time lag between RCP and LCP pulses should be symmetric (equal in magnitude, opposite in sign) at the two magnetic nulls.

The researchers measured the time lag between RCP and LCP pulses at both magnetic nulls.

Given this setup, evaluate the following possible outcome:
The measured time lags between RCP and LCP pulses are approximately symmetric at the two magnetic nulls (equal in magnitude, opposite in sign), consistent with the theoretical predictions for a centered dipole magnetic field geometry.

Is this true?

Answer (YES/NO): NO